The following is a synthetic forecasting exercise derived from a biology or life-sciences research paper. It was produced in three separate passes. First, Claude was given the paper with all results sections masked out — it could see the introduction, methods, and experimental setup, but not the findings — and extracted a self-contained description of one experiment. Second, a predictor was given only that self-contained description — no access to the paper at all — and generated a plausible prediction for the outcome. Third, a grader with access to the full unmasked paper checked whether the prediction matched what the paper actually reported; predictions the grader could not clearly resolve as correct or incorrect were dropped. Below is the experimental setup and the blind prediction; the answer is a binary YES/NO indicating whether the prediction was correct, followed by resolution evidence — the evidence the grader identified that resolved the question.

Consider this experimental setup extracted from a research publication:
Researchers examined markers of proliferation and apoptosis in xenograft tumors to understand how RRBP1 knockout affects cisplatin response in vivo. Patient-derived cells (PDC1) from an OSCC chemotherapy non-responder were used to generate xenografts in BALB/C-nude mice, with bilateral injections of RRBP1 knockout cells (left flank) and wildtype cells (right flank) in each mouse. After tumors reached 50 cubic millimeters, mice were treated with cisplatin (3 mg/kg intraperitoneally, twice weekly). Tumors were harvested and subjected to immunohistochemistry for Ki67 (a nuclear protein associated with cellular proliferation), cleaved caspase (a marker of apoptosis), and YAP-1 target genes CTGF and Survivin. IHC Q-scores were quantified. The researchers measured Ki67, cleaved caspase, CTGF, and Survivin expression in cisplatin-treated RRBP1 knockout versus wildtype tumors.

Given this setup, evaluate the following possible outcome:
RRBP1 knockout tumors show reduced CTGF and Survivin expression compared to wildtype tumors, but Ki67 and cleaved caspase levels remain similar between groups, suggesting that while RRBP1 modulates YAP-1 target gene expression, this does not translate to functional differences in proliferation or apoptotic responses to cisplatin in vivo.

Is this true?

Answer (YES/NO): NO